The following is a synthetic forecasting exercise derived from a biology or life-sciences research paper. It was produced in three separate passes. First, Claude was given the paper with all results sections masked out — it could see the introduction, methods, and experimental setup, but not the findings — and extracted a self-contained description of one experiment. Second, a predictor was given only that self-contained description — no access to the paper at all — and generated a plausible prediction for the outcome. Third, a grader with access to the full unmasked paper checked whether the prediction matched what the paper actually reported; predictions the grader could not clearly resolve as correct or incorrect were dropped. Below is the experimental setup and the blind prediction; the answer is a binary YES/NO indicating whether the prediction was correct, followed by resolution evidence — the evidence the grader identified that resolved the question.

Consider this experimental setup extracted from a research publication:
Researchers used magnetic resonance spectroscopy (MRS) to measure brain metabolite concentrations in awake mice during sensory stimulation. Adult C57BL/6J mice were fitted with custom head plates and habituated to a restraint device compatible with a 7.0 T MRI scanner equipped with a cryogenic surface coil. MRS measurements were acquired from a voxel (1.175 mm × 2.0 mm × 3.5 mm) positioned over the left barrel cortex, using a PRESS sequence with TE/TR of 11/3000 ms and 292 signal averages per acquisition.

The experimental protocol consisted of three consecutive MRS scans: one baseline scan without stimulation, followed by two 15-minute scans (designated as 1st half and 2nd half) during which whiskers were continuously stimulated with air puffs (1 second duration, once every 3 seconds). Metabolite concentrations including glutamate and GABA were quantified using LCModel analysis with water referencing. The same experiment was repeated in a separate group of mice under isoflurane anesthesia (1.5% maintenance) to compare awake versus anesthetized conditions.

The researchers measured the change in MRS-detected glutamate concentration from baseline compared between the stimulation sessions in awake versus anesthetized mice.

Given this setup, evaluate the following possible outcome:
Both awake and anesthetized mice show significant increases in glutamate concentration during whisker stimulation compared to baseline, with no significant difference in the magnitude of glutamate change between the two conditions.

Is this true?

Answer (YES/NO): NO